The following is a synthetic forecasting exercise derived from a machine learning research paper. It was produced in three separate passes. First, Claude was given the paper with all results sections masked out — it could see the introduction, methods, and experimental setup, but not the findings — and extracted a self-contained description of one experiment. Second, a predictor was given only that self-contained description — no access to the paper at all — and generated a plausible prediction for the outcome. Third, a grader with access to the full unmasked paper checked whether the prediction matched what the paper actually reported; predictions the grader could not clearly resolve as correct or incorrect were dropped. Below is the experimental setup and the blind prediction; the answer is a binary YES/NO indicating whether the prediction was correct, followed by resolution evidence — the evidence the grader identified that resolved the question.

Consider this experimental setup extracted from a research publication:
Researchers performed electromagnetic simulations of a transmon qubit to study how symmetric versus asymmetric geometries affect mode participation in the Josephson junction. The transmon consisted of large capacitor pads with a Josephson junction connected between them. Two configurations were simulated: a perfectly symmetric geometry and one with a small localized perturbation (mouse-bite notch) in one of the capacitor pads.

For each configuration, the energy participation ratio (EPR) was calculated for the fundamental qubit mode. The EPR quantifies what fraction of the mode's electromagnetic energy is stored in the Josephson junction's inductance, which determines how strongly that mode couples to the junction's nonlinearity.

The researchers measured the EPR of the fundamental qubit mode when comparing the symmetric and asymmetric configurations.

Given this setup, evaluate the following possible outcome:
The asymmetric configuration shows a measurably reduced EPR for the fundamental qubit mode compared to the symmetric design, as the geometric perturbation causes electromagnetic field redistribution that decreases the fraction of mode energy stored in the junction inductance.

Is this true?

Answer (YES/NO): NO